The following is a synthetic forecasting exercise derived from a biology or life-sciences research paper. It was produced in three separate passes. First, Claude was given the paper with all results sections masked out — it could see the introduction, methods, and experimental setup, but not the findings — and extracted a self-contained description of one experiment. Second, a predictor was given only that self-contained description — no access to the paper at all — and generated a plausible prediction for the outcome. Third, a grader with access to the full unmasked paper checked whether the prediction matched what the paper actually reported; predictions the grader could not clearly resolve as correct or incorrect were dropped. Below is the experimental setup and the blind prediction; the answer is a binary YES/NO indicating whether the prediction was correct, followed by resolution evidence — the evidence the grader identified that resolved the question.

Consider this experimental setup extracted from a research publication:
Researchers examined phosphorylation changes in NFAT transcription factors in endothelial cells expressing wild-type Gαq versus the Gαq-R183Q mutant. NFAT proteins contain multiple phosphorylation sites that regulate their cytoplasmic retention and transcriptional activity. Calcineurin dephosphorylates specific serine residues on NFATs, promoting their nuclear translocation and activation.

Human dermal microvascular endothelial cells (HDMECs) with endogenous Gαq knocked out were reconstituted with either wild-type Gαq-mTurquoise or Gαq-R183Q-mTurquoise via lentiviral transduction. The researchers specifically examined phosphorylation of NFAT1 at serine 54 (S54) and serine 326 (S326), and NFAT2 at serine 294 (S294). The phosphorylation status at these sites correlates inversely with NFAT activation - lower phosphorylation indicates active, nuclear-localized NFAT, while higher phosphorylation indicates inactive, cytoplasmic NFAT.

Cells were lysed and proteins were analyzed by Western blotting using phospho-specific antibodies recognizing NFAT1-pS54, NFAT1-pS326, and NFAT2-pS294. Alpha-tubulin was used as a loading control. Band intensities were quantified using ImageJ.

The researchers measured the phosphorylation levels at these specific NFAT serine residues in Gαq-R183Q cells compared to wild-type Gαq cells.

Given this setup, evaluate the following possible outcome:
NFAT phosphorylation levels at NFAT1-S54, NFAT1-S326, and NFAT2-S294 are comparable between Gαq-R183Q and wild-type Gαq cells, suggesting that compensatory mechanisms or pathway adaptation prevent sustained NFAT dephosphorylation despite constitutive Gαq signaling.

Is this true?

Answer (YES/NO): NO